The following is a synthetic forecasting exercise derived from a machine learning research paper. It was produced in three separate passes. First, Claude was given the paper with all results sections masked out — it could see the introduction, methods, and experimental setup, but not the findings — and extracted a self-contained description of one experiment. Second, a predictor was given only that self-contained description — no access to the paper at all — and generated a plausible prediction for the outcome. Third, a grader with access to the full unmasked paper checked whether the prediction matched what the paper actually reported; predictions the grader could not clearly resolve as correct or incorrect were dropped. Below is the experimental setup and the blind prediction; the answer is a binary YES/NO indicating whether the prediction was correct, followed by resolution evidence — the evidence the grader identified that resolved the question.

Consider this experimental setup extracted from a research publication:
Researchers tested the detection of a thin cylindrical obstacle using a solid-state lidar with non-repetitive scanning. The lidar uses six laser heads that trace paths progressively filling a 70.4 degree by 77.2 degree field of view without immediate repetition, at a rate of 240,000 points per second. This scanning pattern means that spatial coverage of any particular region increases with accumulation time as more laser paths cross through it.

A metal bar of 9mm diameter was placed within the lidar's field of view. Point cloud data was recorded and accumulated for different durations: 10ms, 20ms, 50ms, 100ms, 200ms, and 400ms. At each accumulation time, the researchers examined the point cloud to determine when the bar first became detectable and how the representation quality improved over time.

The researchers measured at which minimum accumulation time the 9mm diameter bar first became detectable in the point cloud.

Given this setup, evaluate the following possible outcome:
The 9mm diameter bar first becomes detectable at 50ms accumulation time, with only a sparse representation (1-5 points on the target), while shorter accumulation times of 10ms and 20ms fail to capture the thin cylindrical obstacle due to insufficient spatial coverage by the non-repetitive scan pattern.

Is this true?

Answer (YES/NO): NO